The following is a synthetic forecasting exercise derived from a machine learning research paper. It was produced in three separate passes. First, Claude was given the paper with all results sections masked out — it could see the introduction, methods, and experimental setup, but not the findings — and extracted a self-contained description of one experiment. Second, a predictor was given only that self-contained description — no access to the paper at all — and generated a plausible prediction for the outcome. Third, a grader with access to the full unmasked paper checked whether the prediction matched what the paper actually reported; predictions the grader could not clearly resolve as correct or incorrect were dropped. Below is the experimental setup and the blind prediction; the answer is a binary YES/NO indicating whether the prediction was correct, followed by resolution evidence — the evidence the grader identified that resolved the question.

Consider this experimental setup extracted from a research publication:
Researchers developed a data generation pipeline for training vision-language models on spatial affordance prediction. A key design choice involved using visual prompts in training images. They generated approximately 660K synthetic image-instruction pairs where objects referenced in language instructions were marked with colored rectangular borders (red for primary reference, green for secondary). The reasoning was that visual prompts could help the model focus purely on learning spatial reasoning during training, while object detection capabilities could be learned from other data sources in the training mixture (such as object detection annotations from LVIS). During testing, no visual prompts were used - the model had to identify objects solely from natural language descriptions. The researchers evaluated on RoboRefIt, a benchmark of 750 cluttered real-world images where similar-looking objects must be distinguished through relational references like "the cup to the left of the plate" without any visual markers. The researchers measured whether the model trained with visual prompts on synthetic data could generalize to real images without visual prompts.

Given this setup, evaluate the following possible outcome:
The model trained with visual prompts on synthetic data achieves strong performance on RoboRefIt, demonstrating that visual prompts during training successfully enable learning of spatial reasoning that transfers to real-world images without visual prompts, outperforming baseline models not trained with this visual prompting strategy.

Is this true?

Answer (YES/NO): YES